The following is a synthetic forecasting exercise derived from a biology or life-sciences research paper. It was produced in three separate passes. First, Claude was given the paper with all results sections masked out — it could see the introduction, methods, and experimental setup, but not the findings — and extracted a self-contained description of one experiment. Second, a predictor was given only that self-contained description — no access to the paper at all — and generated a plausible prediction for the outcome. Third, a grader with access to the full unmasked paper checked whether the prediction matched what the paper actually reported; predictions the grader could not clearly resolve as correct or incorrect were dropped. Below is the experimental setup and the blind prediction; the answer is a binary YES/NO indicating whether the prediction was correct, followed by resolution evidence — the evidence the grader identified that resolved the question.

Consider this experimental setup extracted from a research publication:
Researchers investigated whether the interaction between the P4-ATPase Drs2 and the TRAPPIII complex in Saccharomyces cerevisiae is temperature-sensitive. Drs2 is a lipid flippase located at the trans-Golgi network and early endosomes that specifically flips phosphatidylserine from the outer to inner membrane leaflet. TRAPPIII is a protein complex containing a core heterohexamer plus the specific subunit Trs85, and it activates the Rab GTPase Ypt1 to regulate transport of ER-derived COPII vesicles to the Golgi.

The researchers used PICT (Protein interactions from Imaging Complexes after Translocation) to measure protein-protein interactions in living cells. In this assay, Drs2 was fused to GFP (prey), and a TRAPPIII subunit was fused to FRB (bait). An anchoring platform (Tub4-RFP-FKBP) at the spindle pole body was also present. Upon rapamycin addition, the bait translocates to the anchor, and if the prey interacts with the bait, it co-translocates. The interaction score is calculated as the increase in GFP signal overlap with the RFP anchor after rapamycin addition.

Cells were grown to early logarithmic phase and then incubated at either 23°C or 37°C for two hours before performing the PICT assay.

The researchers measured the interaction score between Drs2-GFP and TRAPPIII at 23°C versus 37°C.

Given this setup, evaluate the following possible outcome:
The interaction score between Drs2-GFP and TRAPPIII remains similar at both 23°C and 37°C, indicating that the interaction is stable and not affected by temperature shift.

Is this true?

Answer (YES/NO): NO